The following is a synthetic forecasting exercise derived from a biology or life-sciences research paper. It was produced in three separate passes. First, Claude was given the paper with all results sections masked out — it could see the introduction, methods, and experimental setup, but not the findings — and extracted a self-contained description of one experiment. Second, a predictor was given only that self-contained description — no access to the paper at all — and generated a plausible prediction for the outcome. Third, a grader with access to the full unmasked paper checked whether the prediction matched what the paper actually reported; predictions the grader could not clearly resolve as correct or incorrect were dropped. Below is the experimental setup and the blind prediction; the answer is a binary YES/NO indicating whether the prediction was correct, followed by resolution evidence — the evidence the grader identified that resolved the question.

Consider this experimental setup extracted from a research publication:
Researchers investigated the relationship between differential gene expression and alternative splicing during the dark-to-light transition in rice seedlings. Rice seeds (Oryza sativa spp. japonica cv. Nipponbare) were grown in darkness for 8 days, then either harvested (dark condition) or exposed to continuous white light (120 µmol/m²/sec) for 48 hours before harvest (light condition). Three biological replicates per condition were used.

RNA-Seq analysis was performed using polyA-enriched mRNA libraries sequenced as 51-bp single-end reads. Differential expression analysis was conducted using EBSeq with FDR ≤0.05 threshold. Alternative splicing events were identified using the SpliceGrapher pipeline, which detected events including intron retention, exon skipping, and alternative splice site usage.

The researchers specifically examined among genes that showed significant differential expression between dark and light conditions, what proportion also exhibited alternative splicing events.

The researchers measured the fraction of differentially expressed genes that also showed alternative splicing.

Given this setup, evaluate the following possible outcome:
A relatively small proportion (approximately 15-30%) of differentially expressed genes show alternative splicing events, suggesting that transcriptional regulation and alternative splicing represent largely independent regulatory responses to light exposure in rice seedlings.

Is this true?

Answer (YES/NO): YES